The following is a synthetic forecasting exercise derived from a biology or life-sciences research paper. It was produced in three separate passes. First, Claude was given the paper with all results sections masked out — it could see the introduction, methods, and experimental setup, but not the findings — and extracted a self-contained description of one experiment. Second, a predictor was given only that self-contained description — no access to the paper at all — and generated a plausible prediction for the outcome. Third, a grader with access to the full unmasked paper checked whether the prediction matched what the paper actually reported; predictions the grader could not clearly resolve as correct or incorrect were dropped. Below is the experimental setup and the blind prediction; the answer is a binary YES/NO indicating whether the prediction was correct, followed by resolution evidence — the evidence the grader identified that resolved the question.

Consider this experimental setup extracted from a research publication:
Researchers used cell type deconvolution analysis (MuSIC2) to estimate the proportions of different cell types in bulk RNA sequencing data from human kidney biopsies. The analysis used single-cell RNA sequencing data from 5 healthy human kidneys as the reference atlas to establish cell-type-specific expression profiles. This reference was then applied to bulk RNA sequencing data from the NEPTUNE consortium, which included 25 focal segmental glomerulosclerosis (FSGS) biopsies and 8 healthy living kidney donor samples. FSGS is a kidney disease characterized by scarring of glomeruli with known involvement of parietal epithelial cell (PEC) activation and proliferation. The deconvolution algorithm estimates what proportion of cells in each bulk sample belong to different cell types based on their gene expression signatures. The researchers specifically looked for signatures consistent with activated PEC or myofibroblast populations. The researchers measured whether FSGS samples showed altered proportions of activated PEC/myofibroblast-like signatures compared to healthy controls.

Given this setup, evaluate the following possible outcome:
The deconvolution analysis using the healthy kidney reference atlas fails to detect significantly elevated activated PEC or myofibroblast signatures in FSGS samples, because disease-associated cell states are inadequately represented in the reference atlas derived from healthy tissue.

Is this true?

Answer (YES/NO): NO